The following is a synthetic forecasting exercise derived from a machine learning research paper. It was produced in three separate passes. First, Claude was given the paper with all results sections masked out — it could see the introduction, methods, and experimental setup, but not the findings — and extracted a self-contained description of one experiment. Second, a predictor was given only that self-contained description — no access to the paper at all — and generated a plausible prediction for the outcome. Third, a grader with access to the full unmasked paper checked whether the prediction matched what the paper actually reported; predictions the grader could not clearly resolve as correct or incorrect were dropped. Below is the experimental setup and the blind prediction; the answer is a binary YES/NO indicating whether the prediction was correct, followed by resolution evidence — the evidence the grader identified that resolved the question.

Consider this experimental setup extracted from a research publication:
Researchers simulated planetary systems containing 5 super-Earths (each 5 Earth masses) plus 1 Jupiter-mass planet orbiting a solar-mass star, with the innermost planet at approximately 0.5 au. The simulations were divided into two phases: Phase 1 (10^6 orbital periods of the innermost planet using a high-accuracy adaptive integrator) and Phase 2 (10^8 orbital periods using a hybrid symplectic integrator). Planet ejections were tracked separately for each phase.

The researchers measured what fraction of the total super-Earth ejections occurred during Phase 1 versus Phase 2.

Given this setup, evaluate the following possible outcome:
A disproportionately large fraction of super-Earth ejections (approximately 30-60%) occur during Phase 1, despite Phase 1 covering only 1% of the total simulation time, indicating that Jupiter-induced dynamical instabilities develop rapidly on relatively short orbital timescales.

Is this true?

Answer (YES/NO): NO